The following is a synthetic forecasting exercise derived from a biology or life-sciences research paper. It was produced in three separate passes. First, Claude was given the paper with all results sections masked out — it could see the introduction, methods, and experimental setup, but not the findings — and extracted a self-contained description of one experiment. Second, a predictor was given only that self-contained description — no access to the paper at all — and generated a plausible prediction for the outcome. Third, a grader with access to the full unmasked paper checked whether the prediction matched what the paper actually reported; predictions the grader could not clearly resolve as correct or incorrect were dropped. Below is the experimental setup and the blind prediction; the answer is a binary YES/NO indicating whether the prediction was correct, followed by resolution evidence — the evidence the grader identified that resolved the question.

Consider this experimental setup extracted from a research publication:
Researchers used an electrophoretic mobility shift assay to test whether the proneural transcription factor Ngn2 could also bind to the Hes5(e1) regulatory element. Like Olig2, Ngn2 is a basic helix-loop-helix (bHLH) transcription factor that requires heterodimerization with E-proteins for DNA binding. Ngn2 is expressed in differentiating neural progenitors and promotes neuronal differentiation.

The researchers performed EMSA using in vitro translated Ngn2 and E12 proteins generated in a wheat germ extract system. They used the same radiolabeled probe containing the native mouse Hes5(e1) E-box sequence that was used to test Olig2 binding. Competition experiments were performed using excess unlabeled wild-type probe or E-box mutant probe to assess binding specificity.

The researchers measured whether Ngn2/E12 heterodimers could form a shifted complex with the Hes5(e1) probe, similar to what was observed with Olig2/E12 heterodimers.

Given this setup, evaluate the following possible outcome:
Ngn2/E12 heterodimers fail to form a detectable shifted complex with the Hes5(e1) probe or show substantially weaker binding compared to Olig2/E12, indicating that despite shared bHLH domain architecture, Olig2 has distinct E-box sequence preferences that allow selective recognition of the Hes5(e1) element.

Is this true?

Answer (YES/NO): NO